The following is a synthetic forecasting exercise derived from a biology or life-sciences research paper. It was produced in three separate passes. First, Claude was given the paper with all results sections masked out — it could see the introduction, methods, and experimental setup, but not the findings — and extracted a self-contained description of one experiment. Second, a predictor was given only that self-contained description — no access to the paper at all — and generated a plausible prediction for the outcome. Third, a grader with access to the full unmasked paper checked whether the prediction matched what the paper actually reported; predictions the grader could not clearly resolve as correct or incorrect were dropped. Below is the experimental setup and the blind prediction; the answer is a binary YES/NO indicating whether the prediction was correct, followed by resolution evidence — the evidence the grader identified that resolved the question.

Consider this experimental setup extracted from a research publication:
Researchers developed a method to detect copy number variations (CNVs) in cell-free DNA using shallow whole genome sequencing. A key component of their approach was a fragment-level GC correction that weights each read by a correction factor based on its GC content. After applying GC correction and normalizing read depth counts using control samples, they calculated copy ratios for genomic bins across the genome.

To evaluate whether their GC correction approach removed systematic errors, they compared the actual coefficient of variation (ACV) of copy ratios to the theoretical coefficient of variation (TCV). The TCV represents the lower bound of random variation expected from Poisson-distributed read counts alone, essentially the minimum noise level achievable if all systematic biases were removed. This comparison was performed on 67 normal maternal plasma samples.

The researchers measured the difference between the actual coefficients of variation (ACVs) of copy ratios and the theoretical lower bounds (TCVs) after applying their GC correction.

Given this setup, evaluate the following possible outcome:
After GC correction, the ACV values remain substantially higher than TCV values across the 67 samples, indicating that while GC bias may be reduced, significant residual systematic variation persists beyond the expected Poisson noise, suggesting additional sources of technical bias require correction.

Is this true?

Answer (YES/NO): NO